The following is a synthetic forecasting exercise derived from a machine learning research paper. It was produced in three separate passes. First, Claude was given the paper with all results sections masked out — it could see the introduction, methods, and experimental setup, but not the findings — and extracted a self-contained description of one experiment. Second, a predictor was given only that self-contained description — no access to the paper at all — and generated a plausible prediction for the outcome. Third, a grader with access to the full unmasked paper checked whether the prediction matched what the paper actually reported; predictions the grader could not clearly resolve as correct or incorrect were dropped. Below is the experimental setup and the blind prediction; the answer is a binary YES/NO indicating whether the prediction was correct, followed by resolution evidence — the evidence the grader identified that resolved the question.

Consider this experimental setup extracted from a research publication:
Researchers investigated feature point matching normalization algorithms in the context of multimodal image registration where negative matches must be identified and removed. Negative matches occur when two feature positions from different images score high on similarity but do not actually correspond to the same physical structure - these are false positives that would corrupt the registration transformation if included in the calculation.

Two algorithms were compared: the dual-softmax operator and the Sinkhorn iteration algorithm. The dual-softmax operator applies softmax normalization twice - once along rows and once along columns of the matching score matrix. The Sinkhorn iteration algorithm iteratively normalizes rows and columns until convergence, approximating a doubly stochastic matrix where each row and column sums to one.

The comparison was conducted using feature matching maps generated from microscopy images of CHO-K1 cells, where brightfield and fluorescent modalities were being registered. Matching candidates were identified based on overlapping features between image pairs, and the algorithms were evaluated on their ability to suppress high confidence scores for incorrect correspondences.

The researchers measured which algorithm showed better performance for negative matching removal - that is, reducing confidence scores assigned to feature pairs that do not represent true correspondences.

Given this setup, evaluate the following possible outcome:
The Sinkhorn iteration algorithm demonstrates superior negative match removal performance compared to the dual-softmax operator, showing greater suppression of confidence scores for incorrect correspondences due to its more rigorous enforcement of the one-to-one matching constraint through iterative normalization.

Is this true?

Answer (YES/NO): YES